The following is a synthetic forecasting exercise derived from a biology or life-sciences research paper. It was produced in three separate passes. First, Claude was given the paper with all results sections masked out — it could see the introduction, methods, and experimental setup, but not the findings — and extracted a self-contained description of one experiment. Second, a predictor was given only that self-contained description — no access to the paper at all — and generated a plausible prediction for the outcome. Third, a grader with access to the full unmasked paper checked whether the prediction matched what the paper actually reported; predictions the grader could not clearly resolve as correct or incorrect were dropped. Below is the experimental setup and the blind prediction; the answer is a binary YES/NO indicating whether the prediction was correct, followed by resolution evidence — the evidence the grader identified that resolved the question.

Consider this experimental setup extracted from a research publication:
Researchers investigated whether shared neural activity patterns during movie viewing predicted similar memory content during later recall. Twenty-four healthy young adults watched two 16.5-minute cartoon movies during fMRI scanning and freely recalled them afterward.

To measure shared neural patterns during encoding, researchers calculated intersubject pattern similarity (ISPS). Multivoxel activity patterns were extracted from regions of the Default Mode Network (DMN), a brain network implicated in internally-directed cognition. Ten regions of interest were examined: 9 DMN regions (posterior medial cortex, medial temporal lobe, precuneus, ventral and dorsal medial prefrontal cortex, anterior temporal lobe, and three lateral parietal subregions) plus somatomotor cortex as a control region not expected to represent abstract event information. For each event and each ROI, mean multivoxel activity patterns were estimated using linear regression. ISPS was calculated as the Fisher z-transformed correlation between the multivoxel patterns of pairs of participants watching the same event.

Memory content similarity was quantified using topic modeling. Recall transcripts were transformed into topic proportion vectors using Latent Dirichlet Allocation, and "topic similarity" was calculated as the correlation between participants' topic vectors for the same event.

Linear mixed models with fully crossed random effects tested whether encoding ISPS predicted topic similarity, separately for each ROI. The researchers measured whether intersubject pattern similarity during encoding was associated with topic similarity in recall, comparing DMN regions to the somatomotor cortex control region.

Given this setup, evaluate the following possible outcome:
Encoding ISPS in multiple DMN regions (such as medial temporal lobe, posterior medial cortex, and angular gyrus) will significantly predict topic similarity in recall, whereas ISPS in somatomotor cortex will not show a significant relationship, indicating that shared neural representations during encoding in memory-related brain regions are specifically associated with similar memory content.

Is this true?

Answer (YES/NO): YES